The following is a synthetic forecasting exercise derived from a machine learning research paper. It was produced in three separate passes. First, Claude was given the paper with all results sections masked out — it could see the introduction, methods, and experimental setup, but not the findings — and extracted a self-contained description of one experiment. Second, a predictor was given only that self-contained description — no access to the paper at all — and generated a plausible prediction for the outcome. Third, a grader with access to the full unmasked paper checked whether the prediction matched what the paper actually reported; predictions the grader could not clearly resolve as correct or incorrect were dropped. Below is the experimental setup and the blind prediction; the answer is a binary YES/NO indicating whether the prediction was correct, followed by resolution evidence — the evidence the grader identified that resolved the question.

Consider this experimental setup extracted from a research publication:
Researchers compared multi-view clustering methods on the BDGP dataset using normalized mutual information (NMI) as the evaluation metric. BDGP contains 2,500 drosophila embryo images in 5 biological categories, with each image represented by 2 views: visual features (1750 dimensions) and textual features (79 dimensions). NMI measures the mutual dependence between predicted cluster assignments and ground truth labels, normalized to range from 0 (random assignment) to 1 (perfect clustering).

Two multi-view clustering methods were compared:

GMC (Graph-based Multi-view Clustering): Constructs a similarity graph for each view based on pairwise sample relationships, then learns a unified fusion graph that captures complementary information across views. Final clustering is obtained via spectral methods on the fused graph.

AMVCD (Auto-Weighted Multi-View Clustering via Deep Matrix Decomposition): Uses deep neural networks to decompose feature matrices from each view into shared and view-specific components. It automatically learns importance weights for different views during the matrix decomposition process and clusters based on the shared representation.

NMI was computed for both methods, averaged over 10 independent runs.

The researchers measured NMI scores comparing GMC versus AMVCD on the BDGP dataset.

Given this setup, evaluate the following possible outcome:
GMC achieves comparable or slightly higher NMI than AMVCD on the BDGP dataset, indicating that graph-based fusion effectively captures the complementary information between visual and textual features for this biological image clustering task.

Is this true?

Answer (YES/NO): NO